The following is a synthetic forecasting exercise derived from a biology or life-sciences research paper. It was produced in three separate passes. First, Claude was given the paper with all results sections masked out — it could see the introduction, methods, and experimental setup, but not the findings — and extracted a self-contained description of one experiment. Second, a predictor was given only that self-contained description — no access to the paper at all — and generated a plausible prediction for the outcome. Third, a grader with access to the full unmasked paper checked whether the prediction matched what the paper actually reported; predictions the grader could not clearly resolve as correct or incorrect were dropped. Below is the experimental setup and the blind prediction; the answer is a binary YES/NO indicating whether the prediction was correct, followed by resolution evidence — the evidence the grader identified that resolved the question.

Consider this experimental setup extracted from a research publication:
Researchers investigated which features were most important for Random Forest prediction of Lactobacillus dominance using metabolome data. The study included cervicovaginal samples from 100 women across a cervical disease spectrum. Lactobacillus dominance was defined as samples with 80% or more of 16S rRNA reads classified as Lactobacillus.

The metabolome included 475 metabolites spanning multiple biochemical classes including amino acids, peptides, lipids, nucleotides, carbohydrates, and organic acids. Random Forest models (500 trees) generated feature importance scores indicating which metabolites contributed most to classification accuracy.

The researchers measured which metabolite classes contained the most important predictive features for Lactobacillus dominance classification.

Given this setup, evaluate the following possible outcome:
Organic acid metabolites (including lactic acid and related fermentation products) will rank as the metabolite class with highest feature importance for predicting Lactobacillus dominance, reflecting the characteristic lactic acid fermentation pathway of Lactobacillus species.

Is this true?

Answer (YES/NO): NO